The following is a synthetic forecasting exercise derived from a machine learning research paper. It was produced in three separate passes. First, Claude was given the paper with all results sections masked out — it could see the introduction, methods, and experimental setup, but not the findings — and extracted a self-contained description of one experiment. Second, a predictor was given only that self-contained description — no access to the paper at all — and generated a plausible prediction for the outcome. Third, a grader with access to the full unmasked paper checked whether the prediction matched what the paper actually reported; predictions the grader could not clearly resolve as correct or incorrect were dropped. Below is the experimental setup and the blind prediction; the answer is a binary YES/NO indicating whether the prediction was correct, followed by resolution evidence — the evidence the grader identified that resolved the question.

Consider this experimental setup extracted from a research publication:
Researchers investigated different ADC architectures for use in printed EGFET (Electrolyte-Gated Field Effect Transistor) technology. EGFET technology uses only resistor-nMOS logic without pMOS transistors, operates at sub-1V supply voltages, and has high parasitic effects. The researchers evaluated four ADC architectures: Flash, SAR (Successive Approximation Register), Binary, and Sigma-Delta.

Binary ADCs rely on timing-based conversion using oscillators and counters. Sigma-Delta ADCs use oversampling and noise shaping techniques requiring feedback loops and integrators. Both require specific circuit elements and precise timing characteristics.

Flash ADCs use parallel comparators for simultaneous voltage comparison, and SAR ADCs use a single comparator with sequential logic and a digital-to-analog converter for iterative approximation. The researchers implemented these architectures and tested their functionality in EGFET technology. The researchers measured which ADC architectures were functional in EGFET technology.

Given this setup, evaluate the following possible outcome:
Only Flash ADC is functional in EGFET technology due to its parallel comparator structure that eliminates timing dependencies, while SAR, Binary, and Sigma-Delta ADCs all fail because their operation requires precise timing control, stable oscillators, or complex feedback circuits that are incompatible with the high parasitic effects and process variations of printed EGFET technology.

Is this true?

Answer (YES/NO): NO